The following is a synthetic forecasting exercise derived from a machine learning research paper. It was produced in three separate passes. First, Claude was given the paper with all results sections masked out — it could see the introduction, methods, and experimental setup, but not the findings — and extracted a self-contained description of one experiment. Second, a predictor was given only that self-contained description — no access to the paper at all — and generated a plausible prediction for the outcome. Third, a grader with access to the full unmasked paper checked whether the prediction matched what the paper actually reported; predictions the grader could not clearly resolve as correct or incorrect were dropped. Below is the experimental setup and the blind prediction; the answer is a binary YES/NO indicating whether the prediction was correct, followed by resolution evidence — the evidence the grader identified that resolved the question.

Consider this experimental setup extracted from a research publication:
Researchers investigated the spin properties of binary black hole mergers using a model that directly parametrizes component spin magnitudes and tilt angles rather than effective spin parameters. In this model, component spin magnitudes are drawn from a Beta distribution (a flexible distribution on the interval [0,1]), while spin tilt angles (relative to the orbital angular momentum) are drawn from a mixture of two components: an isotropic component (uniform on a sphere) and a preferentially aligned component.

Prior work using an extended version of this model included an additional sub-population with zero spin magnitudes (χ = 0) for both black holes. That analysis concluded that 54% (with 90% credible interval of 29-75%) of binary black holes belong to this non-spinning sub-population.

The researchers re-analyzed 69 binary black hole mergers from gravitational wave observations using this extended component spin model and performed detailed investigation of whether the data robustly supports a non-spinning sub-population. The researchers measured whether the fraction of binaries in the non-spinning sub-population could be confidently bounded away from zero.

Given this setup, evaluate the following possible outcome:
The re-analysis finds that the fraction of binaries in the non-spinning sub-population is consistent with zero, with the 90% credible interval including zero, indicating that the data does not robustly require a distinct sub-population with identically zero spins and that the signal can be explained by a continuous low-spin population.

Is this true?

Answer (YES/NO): YES